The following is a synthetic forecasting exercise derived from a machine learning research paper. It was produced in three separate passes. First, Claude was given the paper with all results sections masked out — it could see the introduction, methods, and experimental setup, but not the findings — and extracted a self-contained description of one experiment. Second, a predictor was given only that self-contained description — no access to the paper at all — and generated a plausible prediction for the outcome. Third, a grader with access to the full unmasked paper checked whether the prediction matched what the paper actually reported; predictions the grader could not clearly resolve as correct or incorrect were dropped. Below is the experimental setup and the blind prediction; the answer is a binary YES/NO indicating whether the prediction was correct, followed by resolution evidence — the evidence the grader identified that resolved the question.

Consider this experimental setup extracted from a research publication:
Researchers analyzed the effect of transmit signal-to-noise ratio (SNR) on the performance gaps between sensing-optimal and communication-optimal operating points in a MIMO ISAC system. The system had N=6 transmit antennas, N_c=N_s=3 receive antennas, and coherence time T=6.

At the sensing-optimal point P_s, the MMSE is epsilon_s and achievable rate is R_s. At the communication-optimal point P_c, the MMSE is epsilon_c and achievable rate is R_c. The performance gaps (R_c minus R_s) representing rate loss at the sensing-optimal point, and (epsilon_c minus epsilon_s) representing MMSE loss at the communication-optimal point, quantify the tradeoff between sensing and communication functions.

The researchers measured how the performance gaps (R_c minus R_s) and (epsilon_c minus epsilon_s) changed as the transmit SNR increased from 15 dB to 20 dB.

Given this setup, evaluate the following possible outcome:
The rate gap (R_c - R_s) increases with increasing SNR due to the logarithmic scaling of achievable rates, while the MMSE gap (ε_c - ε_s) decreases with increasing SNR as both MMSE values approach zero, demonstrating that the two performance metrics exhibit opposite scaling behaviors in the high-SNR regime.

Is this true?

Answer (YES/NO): NO